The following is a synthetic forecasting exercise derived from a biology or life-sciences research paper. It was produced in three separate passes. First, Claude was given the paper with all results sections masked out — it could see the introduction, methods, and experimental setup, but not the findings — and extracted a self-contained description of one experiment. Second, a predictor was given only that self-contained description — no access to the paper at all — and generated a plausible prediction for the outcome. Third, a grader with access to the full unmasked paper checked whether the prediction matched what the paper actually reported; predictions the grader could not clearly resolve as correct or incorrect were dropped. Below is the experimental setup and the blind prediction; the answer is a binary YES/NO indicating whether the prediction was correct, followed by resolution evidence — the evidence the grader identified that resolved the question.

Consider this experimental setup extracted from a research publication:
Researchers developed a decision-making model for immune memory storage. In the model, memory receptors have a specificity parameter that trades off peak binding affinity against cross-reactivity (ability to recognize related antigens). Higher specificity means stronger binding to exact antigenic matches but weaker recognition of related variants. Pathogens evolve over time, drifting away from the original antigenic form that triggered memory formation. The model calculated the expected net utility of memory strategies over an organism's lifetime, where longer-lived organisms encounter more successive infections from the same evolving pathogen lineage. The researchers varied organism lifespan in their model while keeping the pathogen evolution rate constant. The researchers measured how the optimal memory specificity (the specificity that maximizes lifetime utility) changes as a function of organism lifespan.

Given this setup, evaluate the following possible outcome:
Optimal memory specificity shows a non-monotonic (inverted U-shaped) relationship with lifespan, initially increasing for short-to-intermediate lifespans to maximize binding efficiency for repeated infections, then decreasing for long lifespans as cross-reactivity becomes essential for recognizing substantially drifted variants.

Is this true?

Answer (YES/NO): NO